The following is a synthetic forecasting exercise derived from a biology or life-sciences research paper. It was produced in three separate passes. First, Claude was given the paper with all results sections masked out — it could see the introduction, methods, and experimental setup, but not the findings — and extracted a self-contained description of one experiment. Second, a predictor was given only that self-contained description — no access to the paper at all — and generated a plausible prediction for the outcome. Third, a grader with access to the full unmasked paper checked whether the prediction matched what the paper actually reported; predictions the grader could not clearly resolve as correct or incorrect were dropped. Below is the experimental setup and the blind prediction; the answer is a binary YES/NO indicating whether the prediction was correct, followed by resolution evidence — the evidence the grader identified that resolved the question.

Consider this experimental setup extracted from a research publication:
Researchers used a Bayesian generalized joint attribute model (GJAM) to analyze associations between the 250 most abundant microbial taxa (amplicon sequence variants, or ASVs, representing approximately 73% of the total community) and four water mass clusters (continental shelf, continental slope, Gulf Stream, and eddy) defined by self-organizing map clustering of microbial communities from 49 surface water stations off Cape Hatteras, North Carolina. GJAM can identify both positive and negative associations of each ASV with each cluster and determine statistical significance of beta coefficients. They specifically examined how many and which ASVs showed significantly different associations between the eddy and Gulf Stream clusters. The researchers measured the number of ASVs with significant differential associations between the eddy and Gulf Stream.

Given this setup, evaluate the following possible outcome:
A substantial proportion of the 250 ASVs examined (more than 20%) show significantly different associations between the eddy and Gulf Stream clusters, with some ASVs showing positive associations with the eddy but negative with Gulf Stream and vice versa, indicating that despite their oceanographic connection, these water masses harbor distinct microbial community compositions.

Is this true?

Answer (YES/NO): NO